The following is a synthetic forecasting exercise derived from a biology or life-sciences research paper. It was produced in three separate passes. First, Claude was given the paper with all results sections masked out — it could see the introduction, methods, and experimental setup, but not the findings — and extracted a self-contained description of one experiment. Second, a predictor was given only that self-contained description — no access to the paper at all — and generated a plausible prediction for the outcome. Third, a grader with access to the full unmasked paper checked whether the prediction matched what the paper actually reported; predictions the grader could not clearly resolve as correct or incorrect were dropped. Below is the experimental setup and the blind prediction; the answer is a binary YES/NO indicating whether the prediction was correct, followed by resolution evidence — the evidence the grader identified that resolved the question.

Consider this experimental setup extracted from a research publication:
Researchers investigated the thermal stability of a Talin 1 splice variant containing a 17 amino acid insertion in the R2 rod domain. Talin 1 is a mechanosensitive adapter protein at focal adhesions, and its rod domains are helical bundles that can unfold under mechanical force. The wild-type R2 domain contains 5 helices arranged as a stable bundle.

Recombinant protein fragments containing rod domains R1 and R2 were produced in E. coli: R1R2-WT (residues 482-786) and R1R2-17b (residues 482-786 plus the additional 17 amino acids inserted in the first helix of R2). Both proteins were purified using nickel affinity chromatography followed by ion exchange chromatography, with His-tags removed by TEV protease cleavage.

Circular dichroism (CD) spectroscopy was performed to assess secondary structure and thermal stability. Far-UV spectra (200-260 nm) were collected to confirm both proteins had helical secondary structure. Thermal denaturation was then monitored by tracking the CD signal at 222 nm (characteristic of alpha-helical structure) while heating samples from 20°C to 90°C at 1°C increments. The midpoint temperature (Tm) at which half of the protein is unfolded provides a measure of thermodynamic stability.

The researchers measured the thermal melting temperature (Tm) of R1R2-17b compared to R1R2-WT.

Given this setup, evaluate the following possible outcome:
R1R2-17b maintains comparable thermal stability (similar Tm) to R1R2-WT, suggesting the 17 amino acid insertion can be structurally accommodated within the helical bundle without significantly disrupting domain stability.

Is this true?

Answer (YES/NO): NO